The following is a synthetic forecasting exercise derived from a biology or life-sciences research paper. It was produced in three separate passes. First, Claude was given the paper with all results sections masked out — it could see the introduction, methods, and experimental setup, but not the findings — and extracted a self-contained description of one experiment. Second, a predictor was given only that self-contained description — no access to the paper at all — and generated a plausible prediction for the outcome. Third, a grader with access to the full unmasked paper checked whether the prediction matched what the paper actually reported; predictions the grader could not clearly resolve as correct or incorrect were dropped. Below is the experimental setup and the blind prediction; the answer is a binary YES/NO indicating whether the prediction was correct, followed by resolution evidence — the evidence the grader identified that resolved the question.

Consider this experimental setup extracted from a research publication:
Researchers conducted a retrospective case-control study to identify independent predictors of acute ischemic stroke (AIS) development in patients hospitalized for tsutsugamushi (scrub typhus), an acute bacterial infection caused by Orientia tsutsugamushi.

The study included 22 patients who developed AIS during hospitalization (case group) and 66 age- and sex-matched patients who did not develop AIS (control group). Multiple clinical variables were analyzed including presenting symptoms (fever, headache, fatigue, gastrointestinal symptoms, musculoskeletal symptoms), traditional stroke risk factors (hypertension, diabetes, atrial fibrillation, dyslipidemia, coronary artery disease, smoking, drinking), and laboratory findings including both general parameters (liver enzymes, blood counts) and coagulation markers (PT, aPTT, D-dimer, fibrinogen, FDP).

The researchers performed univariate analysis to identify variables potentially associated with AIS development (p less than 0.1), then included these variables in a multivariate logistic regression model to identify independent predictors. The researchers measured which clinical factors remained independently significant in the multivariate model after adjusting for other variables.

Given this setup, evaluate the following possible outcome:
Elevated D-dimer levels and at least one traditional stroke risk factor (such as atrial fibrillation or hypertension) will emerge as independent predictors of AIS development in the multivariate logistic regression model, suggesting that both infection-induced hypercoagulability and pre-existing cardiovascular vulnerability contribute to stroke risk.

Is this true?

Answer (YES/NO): NO